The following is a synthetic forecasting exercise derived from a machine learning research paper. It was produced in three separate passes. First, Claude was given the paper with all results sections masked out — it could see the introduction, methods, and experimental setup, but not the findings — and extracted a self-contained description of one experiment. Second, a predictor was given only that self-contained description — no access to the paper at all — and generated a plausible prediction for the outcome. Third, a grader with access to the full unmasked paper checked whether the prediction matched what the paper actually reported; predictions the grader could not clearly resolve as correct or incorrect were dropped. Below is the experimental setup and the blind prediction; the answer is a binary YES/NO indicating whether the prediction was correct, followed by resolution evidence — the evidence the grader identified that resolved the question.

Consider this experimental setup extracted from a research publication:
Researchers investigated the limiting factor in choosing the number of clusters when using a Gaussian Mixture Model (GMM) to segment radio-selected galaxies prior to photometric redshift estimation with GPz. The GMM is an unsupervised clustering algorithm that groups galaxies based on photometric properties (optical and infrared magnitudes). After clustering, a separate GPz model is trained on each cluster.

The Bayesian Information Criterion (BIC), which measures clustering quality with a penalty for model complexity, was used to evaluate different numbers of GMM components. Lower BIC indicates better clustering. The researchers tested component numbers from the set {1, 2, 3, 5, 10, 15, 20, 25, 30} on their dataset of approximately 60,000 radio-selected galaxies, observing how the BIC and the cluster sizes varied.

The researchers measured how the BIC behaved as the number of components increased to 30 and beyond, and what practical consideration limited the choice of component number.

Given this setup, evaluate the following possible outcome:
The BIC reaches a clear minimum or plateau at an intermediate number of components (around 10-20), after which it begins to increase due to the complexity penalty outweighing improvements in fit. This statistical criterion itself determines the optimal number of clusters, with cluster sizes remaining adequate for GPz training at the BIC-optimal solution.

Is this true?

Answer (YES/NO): NO